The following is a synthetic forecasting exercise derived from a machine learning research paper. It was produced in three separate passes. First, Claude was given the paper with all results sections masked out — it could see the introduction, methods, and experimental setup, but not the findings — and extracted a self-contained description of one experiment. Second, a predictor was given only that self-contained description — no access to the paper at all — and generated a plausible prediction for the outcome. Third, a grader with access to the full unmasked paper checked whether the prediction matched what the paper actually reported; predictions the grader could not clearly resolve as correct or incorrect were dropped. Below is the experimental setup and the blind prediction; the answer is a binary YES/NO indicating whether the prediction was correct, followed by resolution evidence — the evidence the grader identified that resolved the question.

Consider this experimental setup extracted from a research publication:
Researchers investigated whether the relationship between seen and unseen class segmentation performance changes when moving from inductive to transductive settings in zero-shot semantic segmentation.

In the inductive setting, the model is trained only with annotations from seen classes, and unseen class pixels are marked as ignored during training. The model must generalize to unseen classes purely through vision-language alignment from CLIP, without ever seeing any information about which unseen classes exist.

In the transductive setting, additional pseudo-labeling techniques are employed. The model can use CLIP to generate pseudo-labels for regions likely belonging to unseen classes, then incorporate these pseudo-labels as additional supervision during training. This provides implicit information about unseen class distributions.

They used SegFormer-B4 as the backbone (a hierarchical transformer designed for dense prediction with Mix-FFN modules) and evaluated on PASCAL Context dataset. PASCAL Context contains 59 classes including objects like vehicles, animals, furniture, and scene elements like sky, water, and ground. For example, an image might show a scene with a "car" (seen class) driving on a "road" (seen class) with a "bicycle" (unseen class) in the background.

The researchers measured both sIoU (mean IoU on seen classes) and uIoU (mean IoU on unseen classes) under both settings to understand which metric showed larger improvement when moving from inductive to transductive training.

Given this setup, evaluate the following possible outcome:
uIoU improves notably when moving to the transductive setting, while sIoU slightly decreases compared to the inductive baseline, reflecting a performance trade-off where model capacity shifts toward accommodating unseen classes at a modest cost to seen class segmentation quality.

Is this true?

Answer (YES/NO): NO